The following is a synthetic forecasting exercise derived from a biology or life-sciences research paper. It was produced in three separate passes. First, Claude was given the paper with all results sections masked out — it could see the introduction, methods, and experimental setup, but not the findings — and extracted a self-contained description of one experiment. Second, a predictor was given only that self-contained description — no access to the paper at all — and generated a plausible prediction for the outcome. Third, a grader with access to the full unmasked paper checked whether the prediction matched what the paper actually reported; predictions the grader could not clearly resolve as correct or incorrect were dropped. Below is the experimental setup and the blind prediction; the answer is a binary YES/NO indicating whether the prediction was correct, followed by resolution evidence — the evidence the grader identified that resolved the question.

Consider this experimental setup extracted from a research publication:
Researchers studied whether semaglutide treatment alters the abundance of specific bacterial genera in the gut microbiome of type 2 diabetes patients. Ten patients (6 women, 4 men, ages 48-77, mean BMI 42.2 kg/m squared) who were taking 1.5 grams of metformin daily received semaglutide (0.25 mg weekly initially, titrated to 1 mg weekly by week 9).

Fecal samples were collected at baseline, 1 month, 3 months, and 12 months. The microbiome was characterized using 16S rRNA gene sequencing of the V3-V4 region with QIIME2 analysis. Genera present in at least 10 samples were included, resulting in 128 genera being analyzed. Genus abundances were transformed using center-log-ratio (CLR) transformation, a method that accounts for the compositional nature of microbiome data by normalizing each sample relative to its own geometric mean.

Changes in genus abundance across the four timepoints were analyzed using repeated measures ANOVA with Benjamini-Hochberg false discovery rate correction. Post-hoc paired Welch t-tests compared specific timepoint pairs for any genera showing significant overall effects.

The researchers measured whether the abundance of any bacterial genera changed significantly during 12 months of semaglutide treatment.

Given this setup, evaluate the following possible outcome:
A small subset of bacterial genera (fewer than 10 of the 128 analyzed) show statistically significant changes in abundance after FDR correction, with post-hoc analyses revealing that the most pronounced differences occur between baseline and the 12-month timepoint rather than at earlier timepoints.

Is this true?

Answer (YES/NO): NO